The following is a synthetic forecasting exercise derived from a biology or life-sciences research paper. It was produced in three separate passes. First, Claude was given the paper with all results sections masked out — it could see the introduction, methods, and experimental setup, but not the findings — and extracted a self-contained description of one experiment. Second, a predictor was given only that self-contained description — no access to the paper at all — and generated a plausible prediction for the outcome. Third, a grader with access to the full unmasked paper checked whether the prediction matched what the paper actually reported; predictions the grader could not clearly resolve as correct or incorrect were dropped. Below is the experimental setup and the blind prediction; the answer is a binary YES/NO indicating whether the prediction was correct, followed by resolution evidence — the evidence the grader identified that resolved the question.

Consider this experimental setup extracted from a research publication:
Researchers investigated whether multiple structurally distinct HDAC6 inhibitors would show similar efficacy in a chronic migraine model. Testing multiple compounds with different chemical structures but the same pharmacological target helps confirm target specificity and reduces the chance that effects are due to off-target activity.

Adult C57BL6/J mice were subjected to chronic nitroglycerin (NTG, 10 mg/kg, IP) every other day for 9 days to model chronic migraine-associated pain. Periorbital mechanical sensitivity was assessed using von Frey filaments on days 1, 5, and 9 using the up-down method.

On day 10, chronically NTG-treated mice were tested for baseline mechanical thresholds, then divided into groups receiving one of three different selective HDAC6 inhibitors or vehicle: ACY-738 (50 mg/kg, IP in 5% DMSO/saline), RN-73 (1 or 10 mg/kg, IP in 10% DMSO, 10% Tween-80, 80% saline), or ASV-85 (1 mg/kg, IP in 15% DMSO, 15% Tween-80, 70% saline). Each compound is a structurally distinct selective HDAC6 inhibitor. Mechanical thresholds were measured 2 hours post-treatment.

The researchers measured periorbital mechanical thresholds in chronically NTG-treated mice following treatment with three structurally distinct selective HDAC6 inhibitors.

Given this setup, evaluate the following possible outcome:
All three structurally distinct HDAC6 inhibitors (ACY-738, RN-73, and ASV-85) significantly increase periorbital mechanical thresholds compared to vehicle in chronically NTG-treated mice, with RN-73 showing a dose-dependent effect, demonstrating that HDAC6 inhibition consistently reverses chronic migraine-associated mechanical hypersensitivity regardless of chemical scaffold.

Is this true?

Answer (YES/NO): NO